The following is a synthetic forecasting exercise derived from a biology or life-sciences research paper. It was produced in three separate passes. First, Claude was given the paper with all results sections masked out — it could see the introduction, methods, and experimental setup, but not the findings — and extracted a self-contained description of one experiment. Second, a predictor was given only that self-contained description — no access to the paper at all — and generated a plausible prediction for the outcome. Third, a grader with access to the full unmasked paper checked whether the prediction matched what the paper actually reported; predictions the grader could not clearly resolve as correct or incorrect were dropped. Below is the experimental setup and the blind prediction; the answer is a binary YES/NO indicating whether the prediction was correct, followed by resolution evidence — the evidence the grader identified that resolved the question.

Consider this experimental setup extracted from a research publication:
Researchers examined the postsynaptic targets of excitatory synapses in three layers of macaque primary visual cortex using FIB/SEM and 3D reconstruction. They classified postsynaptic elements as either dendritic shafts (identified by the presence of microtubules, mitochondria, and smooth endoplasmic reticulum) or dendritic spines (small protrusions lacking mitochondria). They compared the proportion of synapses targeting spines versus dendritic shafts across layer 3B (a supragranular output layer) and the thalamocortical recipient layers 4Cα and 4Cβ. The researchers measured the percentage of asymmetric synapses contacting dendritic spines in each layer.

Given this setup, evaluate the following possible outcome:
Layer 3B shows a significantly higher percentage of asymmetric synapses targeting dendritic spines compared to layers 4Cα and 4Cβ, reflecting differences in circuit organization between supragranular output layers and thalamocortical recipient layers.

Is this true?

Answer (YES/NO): YES